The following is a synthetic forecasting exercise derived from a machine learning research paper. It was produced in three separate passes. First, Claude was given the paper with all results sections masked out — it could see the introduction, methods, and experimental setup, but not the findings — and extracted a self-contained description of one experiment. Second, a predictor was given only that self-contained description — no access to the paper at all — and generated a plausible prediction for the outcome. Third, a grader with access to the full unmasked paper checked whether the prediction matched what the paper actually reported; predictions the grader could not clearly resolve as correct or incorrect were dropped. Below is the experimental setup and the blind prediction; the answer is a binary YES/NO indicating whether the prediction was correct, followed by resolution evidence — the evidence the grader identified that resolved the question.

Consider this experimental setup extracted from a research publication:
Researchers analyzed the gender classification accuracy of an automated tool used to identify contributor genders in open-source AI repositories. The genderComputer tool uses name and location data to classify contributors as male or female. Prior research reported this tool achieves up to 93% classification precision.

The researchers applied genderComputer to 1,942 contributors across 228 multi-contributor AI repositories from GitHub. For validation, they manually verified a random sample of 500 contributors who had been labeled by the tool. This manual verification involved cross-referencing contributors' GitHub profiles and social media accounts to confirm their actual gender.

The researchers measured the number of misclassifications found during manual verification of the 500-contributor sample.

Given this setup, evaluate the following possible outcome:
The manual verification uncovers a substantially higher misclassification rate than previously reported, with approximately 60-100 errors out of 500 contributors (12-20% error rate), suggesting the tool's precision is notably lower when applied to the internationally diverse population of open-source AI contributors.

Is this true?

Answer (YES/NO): NO